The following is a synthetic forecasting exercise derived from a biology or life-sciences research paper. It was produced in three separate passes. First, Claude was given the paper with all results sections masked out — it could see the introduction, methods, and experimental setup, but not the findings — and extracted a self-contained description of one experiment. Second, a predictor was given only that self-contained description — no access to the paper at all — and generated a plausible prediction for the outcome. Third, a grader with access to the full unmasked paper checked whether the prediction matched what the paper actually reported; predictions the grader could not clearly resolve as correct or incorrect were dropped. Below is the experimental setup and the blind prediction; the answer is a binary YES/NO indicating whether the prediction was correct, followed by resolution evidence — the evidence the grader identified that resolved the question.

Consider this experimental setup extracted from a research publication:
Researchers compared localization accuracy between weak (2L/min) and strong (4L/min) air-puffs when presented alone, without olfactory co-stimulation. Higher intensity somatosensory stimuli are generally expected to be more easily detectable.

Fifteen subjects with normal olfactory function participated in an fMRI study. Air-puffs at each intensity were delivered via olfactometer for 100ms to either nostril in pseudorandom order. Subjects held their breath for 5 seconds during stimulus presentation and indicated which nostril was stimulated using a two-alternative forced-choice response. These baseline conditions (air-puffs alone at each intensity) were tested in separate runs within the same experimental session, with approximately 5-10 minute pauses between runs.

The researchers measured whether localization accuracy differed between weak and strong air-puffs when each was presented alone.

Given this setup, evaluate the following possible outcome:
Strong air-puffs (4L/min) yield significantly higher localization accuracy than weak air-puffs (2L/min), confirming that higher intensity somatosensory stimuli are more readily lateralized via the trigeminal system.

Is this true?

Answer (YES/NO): YES